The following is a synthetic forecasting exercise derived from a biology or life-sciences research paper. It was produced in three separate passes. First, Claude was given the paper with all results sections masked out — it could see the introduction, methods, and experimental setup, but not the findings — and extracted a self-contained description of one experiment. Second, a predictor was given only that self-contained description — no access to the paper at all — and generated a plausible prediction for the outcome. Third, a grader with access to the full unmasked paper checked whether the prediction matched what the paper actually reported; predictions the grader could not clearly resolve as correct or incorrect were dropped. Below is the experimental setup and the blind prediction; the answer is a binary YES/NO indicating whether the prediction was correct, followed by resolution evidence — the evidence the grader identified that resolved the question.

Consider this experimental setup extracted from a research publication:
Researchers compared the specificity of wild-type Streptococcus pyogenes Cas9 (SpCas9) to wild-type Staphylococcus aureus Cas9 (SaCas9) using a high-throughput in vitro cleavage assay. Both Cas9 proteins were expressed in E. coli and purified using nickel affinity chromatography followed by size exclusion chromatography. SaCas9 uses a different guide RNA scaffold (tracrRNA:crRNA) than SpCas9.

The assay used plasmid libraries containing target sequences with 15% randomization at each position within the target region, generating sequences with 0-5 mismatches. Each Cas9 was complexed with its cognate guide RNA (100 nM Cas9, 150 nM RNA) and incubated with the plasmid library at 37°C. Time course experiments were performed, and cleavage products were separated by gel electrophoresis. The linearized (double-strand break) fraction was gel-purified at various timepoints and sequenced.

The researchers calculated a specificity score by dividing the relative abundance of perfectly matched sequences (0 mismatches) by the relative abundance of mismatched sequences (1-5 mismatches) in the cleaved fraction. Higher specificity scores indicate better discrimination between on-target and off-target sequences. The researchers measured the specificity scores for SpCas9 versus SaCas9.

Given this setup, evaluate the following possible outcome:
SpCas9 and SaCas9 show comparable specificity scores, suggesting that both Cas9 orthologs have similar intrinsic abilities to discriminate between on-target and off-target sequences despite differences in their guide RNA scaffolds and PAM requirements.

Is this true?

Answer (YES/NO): YES